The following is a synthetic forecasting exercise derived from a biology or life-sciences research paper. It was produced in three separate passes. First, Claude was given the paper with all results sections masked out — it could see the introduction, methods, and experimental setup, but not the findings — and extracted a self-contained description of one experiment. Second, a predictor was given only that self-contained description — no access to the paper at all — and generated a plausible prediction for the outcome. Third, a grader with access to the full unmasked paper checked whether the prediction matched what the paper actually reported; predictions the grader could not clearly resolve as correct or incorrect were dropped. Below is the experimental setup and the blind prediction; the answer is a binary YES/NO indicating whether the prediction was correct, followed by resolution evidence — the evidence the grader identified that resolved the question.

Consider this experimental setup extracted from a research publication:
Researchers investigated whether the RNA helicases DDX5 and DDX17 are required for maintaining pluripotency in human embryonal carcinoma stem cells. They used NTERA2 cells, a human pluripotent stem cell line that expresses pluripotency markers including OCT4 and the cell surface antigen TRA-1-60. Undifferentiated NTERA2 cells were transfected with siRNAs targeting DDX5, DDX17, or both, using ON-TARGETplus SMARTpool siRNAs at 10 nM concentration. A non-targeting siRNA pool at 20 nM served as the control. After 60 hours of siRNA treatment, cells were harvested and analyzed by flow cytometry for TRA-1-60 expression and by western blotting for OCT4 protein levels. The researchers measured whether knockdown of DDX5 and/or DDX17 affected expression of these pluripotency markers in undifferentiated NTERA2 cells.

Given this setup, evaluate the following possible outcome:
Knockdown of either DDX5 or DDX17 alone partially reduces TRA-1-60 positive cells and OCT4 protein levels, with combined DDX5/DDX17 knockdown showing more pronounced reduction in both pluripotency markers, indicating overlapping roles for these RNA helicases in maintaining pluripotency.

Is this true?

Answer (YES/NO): NO